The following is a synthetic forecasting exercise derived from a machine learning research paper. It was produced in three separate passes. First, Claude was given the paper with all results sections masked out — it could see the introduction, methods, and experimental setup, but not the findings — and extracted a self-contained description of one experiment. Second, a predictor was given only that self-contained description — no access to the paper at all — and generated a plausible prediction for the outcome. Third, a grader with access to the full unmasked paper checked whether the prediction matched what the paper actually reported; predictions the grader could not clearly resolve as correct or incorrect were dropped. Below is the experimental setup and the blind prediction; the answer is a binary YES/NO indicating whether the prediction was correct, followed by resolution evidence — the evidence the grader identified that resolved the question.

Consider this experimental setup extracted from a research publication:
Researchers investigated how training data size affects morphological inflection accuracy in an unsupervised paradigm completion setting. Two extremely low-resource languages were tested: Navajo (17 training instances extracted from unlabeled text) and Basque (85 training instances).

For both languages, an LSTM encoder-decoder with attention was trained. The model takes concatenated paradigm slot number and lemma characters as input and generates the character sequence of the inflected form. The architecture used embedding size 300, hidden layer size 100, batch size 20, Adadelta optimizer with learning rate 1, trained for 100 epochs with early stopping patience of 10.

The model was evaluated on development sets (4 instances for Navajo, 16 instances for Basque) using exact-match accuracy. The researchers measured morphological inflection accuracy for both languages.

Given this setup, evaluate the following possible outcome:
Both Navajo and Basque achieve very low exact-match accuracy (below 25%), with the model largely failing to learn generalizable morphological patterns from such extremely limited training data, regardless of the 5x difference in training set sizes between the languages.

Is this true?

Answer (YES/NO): NO